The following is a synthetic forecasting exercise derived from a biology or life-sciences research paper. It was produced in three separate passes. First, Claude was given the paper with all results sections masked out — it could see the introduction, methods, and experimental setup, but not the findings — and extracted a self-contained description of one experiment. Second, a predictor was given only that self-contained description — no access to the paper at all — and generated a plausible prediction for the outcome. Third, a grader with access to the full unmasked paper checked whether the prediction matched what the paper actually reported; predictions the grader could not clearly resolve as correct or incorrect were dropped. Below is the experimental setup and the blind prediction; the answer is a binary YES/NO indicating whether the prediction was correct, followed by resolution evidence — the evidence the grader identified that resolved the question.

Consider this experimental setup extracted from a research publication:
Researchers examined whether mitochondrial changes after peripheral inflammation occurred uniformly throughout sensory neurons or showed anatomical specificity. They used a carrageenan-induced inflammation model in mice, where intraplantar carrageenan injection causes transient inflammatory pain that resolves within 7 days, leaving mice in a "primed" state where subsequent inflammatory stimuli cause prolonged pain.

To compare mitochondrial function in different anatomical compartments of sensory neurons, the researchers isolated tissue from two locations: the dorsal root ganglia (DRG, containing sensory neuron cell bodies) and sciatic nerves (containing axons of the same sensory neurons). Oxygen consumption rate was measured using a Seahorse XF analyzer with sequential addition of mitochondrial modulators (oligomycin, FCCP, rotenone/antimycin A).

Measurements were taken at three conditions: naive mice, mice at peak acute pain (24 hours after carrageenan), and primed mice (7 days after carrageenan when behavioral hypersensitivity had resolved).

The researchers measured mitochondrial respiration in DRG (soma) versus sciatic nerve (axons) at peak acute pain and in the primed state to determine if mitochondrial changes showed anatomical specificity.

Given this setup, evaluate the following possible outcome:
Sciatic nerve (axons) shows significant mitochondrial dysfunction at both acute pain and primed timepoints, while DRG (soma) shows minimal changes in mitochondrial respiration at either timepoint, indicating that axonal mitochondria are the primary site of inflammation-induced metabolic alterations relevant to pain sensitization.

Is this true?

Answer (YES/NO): NO